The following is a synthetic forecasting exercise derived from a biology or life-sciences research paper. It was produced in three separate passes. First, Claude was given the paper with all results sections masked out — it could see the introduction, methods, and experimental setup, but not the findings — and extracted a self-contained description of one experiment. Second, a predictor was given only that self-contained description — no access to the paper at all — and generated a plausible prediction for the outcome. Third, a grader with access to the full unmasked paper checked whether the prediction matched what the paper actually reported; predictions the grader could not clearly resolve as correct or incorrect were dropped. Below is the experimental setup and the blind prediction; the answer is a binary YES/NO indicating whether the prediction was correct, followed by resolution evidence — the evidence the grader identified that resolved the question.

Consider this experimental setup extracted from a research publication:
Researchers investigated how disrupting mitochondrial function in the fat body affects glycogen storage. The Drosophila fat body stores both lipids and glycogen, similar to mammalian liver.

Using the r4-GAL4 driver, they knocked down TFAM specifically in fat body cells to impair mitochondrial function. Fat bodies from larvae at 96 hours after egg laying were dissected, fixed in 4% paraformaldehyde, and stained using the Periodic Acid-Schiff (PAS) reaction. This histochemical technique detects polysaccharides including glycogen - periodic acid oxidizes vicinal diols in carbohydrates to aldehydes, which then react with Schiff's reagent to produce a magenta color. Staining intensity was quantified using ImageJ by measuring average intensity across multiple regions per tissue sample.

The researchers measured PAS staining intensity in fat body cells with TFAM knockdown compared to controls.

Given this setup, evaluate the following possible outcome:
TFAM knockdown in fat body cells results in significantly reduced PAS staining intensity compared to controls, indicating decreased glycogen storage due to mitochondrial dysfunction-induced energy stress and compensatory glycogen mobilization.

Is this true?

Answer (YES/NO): YES